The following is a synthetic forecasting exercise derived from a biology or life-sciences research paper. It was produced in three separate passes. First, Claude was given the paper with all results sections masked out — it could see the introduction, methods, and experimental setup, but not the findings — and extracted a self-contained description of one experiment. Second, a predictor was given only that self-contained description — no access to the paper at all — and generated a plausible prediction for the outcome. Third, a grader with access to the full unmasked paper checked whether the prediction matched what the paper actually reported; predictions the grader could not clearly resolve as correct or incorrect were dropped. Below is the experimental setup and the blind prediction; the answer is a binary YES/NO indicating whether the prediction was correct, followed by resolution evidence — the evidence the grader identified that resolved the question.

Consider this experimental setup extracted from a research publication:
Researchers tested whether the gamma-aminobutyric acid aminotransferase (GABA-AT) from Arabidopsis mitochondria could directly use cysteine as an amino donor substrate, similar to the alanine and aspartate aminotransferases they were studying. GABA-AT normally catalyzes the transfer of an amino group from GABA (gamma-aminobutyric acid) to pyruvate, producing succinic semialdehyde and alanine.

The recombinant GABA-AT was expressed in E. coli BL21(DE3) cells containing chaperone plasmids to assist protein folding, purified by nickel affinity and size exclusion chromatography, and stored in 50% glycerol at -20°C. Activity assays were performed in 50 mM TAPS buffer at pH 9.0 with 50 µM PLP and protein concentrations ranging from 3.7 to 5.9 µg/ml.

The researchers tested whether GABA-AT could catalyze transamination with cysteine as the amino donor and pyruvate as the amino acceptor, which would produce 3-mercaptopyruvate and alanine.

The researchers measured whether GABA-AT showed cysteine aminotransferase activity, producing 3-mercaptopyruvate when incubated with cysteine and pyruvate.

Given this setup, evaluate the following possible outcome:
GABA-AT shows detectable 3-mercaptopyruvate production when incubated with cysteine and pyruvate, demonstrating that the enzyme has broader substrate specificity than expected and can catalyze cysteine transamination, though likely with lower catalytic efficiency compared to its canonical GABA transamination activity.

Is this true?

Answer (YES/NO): NO